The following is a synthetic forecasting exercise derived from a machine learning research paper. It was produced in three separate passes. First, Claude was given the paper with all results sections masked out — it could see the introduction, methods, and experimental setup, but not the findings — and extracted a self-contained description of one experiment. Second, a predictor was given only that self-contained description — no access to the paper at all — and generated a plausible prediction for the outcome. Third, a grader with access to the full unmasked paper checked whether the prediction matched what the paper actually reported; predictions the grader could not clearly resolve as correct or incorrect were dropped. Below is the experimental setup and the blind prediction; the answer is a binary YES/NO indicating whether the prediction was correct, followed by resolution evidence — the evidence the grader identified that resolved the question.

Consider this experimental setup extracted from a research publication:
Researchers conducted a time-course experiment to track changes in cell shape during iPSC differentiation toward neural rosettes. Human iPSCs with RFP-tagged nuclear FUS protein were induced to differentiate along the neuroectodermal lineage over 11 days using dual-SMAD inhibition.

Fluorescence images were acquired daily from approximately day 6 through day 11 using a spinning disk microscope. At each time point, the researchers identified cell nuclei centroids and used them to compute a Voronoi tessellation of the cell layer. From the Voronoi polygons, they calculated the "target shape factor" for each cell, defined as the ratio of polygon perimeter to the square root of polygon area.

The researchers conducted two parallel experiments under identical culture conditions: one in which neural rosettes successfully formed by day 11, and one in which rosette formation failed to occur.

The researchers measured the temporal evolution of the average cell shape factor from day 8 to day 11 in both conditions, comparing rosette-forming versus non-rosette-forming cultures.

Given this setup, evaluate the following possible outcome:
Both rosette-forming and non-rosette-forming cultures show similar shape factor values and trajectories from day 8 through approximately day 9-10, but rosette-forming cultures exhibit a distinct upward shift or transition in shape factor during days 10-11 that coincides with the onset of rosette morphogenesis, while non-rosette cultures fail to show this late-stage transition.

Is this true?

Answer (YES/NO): NO